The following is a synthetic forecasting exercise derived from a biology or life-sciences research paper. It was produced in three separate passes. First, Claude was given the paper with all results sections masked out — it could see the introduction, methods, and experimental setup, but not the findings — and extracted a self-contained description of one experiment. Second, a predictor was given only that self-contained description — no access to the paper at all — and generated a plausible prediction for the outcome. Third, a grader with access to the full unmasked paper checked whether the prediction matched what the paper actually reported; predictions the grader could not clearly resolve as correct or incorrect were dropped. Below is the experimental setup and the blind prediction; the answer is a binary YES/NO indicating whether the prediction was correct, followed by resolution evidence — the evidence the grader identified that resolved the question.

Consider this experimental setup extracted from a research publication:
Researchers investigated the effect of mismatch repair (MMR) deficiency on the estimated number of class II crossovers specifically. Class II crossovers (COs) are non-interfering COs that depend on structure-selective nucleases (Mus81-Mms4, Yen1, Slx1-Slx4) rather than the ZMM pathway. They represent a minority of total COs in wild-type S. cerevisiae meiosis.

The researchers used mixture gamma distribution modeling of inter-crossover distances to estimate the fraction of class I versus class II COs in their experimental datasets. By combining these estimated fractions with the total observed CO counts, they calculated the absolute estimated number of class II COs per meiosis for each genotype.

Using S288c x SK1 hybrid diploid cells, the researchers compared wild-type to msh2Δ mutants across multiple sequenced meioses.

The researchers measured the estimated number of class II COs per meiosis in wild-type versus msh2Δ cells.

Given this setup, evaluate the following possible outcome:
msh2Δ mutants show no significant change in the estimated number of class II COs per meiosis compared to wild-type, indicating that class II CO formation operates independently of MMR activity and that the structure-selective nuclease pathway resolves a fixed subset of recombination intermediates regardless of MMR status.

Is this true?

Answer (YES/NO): NO